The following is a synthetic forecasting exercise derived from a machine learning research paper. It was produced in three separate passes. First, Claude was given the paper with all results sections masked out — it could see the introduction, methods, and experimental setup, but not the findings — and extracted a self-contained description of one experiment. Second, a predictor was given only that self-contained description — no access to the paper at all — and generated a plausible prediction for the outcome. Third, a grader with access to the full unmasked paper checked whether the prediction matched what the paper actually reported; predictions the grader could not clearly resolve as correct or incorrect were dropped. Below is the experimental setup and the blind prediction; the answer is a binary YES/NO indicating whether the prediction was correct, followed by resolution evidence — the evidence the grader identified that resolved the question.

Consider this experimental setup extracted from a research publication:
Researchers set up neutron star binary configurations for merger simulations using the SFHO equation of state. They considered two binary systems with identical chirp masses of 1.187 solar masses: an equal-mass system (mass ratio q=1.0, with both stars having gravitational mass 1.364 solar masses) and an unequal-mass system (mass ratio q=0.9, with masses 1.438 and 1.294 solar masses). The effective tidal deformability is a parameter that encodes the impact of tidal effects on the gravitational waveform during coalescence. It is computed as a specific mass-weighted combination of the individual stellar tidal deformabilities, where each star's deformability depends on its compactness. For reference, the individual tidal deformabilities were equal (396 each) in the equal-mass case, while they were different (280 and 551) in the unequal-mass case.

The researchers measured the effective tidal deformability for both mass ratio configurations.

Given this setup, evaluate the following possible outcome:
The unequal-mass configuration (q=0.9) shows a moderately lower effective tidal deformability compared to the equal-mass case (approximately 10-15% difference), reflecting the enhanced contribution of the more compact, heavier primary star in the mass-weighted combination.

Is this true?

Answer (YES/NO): NO